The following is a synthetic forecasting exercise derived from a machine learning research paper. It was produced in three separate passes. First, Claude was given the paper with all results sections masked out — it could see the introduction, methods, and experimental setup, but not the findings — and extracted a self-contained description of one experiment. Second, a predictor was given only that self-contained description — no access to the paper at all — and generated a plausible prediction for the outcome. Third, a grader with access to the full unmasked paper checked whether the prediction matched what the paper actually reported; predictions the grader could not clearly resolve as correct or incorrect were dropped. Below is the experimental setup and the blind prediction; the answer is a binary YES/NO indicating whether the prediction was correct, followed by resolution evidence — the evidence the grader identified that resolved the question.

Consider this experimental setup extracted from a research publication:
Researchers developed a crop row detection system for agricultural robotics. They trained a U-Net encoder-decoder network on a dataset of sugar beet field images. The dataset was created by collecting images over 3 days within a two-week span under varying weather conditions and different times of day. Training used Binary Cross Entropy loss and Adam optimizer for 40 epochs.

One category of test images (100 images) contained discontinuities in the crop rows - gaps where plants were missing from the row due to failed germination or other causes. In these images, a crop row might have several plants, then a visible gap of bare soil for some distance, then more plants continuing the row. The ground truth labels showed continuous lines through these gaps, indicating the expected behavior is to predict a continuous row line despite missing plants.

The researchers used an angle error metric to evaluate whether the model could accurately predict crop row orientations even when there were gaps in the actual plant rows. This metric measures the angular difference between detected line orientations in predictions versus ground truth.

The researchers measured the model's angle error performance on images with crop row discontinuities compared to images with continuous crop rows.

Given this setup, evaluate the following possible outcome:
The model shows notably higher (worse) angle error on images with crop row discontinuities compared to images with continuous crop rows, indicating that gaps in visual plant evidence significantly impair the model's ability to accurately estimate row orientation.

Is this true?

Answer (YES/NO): YES